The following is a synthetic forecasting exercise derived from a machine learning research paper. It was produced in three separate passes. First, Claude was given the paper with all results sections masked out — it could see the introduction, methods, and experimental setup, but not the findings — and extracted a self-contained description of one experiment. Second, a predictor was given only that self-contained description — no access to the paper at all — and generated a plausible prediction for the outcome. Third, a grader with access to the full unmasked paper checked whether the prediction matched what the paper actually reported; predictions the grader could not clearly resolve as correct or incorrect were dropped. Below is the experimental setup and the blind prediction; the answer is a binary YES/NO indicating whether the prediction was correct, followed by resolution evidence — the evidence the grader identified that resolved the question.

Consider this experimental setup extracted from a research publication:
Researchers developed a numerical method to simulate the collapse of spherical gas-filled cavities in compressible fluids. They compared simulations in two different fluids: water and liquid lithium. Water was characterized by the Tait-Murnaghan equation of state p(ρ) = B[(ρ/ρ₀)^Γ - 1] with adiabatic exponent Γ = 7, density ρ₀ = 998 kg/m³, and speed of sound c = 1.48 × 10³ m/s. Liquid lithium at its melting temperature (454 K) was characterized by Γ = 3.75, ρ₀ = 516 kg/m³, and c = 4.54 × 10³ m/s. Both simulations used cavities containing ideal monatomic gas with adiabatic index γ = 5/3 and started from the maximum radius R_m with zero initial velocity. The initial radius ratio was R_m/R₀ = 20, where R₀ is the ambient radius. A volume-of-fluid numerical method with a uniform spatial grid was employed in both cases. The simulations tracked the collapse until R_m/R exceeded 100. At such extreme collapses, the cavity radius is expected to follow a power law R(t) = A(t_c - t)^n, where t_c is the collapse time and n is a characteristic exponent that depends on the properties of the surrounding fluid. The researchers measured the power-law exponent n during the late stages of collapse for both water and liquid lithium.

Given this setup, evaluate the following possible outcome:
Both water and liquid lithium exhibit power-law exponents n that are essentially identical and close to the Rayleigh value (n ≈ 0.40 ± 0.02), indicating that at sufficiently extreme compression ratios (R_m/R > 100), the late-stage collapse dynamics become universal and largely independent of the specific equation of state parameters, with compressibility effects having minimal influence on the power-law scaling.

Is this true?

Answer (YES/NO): NO